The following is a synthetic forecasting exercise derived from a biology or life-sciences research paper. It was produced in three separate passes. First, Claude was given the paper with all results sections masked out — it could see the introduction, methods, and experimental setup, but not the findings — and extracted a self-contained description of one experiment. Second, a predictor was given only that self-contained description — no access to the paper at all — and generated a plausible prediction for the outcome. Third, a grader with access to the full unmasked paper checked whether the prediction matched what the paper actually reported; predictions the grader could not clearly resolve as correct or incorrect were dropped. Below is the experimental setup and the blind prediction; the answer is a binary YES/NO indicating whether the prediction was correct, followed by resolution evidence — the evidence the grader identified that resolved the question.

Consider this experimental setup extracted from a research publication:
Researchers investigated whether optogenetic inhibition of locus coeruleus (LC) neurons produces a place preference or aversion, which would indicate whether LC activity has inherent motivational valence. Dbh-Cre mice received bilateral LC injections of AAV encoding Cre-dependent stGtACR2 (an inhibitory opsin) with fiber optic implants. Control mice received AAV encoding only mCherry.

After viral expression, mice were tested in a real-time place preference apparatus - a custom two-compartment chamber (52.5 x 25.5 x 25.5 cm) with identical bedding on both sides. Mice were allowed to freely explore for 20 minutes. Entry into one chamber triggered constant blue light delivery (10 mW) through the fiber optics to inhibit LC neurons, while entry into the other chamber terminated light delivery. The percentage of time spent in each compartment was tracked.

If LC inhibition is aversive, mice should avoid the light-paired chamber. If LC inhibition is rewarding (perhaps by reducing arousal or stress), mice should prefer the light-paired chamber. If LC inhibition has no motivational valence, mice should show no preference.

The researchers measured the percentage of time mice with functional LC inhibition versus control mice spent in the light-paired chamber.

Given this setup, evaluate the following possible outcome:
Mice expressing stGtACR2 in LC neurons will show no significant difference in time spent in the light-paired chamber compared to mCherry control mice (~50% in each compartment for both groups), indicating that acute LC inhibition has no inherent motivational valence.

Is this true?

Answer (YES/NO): YES